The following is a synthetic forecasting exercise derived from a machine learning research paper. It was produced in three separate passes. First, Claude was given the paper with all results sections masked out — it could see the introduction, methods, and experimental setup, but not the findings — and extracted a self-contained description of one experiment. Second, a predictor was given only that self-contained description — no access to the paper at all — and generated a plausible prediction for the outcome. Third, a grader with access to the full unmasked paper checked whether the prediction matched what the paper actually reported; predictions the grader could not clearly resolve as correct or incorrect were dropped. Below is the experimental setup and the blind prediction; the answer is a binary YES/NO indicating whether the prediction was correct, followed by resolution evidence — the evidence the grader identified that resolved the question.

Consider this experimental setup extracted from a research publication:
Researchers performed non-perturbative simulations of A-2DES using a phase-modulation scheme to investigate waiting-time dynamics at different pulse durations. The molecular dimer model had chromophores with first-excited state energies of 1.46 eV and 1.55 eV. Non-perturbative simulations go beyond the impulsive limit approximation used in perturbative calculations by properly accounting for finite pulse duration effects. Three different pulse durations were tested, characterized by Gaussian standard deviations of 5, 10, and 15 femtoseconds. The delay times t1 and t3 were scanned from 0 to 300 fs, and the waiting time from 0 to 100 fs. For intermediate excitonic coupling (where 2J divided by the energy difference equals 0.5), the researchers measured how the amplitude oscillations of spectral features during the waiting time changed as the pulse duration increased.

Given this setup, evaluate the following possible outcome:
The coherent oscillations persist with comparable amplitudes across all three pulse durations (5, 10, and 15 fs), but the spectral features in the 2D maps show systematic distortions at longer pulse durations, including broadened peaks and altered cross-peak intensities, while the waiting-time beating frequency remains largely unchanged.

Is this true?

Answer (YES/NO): NO